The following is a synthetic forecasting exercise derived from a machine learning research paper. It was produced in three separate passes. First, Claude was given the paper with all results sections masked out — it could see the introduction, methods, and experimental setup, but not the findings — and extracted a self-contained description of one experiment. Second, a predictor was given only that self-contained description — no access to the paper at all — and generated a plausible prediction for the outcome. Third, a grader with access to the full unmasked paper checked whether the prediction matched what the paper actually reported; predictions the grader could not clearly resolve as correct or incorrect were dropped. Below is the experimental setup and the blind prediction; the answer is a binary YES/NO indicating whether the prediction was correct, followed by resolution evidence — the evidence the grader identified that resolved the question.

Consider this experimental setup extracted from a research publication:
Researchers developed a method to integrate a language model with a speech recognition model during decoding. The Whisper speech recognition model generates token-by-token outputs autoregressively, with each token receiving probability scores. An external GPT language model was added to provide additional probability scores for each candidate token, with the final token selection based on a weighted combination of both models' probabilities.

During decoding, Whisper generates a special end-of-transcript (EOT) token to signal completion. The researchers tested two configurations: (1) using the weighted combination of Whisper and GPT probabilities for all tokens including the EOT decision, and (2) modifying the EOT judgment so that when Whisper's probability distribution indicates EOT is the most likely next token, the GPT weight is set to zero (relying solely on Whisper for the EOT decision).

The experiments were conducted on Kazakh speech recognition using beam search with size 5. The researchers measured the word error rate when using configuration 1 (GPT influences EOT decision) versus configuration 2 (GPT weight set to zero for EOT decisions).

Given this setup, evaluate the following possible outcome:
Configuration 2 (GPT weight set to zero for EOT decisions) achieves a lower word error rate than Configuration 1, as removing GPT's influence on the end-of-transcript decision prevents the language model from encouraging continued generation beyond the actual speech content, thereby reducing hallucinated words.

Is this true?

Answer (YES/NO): YES